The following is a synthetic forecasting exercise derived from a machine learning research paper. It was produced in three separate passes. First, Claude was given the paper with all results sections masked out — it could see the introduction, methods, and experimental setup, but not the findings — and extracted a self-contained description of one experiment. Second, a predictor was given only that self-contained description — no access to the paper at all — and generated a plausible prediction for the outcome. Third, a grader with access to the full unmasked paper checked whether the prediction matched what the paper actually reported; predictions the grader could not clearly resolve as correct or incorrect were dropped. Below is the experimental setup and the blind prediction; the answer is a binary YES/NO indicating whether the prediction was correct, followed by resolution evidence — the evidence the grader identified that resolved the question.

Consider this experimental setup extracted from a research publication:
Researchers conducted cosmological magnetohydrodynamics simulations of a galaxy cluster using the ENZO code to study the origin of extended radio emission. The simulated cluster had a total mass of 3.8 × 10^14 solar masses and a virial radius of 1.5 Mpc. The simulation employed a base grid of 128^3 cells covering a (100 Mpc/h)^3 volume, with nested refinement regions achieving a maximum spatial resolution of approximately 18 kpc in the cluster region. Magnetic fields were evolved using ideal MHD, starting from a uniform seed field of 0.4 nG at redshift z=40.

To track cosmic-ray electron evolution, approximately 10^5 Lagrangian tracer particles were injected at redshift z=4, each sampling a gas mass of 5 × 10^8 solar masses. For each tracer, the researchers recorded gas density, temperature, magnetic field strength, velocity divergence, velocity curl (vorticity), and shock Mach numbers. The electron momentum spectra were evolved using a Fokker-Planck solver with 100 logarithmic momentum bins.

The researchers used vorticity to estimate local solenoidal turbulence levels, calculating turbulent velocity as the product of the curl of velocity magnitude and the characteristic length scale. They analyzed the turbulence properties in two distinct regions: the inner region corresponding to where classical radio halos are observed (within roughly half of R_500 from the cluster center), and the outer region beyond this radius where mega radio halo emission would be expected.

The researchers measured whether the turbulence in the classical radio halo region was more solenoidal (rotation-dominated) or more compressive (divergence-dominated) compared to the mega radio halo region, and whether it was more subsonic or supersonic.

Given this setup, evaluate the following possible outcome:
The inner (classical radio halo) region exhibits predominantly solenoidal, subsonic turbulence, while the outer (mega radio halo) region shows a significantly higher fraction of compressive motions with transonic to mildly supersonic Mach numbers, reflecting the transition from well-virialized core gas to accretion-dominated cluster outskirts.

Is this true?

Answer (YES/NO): YES